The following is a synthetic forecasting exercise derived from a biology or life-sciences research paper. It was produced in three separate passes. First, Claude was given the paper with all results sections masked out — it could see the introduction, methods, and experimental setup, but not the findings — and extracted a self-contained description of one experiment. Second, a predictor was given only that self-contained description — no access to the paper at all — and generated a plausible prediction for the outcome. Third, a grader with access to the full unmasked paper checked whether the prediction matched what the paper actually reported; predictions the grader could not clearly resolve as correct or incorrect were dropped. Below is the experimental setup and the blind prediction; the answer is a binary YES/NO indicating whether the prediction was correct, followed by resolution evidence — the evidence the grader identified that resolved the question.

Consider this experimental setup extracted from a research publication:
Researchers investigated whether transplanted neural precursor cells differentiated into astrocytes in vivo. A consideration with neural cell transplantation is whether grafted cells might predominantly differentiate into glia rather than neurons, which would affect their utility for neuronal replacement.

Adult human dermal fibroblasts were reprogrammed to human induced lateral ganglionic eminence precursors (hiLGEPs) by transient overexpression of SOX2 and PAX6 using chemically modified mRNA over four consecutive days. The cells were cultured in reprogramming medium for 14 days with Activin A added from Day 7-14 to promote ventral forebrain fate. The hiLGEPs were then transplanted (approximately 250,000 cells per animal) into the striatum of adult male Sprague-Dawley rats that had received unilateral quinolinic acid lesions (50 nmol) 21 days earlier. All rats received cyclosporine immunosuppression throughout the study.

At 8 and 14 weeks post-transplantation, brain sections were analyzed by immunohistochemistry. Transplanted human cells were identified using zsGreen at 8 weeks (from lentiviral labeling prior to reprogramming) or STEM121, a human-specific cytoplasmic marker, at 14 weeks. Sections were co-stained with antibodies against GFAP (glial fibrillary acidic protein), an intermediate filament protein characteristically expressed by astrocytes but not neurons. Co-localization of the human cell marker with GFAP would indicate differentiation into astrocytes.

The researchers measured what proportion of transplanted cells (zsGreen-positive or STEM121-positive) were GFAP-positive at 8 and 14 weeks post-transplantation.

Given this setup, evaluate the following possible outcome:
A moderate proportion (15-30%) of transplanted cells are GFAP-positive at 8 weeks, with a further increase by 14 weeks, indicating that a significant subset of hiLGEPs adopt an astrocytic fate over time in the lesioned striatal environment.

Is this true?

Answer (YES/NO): NO